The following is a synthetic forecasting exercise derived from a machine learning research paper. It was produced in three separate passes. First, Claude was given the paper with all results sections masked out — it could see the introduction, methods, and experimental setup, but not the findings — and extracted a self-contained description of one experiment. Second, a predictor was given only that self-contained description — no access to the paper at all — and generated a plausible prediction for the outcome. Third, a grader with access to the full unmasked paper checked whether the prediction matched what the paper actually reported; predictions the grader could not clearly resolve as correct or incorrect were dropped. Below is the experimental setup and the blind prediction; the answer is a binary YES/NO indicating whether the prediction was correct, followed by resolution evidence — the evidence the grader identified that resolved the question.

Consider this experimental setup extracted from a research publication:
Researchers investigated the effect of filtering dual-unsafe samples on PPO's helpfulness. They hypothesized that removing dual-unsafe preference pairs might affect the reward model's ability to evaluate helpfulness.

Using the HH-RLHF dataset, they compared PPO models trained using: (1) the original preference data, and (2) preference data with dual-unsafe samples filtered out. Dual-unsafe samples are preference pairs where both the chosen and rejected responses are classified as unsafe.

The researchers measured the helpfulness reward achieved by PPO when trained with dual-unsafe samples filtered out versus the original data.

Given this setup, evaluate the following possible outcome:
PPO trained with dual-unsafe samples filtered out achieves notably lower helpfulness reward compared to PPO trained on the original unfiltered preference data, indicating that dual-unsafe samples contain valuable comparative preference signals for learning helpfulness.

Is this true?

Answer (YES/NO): NO